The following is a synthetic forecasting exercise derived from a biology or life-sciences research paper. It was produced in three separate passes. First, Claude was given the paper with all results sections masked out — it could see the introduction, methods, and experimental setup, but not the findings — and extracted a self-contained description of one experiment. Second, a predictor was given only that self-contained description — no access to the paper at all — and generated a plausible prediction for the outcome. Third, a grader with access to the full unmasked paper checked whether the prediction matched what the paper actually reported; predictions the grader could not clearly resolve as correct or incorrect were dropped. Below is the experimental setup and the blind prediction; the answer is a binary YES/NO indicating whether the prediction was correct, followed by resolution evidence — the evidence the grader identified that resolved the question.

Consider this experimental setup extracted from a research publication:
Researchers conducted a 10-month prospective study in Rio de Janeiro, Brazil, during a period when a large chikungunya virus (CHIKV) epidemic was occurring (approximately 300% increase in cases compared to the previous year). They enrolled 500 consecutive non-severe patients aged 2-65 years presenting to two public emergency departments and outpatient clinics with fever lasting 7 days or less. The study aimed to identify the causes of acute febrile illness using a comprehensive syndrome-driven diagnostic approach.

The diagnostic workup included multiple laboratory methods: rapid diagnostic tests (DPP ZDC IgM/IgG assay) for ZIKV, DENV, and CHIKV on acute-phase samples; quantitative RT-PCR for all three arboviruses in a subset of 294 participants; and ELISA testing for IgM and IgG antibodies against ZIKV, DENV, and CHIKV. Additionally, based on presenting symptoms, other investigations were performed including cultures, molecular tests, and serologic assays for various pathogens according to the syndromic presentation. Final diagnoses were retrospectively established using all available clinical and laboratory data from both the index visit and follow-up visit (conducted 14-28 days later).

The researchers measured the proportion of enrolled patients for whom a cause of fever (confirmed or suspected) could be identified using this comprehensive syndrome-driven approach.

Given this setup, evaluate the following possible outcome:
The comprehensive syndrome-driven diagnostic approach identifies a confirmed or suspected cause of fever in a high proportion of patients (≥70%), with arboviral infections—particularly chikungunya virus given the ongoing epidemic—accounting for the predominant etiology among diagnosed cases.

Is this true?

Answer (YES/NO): YES